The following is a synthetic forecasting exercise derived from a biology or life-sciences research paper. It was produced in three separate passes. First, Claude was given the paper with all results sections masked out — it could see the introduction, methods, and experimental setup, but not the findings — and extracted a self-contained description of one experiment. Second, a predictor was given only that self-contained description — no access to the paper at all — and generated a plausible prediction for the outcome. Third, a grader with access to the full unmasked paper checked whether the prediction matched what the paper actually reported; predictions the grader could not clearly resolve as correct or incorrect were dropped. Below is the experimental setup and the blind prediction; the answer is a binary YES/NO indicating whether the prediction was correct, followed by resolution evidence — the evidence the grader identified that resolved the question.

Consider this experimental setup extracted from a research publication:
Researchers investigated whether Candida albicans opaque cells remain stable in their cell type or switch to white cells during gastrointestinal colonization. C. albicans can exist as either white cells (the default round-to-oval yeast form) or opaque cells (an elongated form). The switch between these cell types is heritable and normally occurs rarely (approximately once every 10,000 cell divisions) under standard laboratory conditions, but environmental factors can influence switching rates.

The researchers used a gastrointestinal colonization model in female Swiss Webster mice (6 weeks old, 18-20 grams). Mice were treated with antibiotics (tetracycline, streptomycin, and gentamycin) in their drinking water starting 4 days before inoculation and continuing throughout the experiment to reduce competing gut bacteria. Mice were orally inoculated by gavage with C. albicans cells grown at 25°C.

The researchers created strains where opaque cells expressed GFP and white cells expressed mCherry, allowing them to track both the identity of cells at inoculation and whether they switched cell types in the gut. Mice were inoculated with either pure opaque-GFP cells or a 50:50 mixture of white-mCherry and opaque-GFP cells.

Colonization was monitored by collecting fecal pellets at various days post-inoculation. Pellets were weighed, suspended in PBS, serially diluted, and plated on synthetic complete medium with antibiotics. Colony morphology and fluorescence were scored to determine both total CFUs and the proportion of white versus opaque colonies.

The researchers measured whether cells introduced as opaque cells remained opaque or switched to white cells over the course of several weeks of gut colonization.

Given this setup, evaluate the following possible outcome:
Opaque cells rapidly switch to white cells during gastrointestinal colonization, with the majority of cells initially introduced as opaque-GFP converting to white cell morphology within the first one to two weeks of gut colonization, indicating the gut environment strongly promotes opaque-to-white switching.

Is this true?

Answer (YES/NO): YES